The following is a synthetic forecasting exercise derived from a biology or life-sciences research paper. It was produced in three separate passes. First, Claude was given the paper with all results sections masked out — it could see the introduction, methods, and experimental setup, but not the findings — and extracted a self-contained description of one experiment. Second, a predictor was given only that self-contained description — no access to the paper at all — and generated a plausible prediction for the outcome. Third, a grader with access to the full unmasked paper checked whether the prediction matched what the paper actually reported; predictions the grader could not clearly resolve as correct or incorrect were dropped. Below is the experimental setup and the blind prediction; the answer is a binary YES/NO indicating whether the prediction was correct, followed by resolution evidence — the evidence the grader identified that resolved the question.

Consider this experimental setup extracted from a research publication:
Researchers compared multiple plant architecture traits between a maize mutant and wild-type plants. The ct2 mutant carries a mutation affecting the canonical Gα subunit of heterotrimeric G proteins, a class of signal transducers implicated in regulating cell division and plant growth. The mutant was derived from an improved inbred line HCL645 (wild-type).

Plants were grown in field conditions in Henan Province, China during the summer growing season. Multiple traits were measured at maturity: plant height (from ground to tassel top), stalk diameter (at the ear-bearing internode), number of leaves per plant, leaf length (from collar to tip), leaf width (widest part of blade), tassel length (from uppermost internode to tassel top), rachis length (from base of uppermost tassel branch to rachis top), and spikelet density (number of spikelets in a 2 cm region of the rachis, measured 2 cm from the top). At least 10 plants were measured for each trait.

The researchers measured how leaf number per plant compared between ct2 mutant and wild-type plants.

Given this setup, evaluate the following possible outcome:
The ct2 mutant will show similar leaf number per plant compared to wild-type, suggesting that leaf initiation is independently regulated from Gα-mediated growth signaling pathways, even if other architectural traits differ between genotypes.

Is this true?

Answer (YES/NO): YES